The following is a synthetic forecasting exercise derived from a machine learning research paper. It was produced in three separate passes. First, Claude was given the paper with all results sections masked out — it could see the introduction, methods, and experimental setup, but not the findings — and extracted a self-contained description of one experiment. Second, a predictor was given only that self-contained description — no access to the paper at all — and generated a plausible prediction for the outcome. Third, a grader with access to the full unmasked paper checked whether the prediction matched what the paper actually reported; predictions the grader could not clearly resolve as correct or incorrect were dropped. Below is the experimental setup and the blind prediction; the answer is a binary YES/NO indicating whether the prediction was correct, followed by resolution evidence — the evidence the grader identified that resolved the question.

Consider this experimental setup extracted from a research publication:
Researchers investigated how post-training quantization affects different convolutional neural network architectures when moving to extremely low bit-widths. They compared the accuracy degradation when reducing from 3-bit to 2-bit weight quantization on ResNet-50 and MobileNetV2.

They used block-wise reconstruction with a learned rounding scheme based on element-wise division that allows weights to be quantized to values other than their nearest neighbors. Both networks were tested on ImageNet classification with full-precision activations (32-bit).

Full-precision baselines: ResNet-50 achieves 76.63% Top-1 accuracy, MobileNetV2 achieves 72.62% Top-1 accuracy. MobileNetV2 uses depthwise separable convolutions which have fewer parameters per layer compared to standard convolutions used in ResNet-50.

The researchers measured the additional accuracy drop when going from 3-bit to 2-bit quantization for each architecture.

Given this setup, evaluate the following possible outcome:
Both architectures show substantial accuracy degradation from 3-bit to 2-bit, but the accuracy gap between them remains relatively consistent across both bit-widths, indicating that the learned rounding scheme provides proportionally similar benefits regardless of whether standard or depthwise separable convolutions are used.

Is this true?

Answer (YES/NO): NO